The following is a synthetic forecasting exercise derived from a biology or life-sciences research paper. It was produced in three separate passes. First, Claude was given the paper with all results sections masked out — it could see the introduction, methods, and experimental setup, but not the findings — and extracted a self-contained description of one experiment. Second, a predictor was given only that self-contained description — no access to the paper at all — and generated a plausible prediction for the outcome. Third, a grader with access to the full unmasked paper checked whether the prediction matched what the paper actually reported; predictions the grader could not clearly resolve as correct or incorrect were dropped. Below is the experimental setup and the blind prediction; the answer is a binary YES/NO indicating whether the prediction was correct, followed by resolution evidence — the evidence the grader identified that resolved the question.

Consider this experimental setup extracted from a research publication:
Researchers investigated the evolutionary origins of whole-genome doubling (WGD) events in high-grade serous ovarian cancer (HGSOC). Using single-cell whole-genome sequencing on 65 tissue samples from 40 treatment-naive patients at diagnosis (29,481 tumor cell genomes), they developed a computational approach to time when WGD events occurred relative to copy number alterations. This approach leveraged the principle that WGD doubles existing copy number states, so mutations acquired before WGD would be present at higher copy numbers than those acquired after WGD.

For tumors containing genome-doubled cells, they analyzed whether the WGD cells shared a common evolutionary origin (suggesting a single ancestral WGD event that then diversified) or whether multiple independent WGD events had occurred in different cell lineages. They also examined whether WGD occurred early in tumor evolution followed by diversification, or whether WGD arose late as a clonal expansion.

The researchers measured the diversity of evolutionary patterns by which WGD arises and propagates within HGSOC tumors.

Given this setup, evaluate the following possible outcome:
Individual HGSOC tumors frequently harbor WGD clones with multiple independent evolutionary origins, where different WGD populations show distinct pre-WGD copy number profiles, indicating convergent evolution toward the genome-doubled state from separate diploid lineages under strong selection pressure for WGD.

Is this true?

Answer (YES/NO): NO